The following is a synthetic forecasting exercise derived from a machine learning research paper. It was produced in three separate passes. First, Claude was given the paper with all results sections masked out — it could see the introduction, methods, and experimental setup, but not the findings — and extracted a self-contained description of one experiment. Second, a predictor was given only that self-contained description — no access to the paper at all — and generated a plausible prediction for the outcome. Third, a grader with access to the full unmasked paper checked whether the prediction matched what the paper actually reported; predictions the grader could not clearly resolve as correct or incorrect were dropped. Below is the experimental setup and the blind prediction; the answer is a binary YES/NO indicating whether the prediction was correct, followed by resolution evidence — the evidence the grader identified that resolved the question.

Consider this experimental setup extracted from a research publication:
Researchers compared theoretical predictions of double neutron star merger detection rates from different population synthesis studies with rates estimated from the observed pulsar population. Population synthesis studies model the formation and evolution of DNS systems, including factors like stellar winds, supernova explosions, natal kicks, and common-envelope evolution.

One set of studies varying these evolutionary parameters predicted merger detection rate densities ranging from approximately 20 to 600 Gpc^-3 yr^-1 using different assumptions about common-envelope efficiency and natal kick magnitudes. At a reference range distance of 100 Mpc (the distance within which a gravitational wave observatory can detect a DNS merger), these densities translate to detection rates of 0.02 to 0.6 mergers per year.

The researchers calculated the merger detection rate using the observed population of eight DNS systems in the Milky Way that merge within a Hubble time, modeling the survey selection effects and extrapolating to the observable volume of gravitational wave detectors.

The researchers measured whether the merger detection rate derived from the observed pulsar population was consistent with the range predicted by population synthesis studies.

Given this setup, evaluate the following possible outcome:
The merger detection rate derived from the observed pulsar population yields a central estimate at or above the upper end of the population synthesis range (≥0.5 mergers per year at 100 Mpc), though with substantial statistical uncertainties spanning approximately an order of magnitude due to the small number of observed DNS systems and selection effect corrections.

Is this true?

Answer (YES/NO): NO